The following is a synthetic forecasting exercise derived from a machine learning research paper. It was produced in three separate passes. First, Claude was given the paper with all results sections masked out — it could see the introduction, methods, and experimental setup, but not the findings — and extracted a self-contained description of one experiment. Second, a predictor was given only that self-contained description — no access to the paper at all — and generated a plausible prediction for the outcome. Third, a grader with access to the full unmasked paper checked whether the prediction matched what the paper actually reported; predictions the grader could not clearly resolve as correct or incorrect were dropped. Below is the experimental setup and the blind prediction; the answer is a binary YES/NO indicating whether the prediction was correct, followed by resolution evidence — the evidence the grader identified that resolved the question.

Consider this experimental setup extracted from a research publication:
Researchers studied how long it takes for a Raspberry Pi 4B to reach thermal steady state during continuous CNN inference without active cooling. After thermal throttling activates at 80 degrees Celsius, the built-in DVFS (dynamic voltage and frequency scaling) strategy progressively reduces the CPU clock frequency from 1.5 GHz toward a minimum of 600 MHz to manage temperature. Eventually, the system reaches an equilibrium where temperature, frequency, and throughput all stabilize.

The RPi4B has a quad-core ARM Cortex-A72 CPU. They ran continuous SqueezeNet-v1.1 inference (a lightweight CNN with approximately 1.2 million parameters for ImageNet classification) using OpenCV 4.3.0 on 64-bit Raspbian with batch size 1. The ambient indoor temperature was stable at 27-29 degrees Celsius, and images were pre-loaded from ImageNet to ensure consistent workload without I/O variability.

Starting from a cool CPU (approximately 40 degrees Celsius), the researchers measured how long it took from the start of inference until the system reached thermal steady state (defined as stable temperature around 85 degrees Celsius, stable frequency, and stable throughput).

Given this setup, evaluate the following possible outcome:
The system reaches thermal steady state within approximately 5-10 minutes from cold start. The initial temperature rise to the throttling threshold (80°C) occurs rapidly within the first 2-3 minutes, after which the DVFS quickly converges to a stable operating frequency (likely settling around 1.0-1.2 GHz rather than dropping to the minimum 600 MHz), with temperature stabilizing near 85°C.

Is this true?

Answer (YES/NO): NO